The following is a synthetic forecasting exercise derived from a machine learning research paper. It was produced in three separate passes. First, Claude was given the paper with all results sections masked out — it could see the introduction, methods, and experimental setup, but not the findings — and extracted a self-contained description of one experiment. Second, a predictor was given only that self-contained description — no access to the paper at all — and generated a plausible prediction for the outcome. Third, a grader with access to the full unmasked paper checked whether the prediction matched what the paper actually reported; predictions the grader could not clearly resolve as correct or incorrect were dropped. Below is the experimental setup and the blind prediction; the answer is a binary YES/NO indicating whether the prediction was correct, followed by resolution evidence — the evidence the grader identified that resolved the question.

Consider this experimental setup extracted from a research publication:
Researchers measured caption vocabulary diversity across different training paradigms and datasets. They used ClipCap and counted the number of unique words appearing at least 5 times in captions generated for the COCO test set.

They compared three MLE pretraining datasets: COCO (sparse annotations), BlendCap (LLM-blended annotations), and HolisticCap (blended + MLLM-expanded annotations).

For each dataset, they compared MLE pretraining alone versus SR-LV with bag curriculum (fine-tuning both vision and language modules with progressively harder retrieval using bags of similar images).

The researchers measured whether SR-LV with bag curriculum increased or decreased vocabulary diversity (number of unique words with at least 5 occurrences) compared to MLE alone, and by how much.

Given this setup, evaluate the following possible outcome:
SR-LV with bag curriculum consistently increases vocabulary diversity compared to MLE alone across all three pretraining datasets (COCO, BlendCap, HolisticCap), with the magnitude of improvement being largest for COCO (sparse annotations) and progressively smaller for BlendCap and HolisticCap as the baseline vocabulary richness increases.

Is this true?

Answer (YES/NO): NO